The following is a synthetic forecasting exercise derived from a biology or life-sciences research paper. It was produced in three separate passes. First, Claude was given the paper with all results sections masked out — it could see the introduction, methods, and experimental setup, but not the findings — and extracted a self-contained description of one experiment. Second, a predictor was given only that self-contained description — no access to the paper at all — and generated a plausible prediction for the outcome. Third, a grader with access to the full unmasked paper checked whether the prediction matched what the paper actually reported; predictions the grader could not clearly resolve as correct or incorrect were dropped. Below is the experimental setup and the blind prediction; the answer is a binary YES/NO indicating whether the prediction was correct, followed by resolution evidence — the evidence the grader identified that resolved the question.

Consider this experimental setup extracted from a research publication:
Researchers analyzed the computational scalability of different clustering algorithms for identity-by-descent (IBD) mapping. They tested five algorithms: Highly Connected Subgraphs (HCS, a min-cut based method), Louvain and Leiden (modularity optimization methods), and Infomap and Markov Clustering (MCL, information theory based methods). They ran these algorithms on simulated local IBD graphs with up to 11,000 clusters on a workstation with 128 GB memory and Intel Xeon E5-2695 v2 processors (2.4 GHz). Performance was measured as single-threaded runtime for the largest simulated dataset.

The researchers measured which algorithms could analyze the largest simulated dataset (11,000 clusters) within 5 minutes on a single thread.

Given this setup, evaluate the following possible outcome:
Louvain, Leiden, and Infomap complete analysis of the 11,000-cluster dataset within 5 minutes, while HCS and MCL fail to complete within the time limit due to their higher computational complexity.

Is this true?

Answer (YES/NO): NO